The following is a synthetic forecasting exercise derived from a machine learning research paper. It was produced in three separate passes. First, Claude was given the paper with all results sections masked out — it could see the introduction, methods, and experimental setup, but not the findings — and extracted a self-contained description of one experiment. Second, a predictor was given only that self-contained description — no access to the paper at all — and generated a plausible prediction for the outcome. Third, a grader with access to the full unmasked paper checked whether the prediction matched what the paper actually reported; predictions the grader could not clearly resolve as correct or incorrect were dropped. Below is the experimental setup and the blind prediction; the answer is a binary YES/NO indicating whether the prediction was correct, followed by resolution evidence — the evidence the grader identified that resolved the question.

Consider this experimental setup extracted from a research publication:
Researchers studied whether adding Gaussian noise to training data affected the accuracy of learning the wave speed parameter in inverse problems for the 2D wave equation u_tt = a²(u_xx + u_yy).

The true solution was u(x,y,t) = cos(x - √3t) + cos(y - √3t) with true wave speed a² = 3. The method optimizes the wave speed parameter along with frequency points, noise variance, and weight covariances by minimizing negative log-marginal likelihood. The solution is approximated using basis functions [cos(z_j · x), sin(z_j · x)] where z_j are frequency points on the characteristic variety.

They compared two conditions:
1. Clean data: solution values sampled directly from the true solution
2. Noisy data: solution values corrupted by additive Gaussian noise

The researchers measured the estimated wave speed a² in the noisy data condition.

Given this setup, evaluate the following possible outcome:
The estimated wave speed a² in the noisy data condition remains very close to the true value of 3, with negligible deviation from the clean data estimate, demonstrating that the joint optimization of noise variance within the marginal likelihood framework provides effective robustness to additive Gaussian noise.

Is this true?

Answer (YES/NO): YES